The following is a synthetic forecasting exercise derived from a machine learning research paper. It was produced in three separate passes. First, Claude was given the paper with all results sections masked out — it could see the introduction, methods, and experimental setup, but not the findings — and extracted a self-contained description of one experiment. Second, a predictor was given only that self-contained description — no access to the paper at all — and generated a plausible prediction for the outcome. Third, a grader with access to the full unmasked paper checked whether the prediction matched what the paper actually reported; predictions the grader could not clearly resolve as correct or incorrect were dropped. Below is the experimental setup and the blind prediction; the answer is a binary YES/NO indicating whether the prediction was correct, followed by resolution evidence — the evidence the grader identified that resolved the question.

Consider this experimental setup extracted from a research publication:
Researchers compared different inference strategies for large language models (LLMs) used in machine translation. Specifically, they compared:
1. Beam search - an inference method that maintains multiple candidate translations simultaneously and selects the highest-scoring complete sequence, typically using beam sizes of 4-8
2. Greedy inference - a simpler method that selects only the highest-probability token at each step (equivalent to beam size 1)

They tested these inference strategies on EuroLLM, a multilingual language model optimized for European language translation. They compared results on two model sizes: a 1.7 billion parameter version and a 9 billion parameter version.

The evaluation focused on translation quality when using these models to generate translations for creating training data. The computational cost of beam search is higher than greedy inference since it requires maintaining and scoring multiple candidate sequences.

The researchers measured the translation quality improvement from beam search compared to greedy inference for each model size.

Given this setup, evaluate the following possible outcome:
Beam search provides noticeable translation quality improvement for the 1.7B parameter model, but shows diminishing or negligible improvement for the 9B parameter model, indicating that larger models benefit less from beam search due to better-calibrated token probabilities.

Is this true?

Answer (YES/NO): NO